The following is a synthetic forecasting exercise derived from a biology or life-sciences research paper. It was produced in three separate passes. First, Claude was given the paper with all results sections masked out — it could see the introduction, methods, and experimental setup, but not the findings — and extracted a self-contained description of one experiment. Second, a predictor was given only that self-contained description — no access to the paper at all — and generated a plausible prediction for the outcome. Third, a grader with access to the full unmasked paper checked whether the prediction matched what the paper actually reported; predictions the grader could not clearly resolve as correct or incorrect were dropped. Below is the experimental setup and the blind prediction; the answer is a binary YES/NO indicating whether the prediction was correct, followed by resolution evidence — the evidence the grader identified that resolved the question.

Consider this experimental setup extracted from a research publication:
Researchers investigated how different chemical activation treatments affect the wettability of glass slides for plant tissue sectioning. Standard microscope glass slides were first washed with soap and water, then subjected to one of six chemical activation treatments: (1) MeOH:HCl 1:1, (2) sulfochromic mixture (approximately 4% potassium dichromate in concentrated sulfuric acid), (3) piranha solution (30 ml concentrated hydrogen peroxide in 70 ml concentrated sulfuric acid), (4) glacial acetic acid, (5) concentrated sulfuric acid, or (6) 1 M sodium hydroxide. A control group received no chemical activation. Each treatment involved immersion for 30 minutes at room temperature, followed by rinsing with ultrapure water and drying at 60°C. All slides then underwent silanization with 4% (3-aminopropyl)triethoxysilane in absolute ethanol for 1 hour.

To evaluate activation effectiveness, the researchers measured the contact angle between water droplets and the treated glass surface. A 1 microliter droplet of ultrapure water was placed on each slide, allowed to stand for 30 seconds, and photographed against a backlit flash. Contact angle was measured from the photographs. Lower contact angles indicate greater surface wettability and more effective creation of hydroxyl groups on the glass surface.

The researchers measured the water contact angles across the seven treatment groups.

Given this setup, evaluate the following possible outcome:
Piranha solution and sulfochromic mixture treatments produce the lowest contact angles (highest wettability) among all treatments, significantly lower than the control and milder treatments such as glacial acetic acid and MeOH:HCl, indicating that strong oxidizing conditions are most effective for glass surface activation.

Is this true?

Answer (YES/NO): YES